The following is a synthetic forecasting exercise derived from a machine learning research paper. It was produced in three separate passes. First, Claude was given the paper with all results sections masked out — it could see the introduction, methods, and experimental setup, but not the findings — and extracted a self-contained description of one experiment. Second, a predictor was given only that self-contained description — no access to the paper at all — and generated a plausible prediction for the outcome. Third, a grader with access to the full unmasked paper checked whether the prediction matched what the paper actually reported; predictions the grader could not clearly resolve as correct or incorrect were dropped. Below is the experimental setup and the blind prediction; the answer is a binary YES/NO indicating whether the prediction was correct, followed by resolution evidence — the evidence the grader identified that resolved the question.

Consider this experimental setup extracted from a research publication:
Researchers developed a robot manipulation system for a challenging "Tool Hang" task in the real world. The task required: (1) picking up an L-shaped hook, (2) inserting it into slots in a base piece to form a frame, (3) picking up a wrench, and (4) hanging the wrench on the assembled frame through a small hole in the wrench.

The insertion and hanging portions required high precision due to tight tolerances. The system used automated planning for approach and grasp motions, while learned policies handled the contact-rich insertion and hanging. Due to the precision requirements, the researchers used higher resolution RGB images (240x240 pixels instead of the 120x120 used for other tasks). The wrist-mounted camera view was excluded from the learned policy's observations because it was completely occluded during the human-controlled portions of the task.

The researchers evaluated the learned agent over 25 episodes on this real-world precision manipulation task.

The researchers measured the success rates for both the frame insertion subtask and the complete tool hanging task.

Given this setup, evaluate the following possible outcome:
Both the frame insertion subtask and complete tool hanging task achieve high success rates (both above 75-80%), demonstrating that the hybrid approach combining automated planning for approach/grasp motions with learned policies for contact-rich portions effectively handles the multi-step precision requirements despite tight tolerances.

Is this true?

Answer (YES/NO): NO